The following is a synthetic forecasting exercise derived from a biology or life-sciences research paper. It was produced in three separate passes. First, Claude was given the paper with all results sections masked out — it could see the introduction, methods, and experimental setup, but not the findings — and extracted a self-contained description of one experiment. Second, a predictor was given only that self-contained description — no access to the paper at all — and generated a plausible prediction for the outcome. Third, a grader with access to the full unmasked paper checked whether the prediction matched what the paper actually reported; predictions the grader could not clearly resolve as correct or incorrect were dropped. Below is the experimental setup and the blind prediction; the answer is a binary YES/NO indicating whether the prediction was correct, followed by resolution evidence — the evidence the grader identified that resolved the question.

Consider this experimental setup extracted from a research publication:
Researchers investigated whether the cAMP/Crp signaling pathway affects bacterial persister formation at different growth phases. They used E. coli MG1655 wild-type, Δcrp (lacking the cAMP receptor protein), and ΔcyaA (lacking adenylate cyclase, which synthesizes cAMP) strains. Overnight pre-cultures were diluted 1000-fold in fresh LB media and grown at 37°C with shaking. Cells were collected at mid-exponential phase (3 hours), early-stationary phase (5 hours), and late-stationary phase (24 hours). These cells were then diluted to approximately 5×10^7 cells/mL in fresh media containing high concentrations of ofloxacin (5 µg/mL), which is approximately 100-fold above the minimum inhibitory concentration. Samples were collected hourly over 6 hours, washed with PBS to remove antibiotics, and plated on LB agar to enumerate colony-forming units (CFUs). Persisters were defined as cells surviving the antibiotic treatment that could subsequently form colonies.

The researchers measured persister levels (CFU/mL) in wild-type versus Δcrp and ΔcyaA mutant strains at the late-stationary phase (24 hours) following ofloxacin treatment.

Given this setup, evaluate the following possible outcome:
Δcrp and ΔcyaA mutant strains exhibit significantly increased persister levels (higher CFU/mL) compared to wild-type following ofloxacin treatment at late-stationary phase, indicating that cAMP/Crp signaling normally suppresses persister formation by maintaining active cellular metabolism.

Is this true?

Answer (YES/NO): NO